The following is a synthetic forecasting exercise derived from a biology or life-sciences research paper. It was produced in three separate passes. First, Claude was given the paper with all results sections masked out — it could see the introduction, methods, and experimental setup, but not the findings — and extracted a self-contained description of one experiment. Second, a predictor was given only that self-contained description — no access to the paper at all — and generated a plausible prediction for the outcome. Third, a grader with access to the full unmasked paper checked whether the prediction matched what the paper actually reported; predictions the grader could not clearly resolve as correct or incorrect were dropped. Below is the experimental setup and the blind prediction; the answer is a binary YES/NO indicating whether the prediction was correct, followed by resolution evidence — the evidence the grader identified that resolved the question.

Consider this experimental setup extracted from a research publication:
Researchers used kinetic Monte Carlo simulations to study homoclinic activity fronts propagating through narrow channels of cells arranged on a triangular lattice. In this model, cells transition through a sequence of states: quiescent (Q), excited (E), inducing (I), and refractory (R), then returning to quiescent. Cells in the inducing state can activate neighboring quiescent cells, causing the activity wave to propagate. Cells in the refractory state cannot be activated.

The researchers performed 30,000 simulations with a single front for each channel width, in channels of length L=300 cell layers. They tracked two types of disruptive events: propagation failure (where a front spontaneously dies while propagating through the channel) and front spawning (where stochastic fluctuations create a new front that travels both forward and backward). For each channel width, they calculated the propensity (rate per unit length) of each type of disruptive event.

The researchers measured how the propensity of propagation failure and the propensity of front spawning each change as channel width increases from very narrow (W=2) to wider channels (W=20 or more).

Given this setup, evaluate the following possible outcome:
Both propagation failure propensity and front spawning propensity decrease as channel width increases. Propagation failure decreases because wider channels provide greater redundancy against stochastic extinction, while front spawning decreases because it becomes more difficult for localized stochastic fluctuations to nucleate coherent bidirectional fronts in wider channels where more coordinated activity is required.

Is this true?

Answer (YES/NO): NO